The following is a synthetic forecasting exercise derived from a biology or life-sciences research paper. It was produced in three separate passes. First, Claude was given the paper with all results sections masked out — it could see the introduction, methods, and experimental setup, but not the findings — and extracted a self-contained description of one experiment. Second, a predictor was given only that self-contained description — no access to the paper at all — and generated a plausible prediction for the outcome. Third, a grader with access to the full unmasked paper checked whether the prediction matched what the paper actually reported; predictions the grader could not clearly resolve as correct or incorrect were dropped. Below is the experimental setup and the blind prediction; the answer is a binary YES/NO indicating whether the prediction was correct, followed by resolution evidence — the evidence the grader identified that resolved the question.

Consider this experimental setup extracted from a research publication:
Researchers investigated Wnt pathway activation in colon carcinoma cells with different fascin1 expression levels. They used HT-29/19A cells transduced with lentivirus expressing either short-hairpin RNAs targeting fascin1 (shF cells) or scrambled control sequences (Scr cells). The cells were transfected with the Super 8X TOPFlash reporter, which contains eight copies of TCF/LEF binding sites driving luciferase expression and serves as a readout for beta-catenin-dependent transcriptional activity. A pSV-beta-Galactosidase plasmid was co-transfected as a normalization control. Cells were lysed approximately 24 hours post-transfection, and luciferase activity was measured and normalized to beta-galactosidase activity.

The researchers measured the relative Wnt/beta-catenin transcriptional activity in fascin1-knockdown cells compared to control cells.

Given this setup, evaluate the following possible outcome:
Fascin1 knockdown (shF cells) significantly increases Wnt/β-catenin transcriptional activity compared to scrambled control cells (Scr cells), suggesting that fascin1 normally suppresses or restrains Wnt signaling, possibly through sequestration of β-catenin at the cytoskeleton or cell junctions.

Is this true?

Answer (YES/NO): NO